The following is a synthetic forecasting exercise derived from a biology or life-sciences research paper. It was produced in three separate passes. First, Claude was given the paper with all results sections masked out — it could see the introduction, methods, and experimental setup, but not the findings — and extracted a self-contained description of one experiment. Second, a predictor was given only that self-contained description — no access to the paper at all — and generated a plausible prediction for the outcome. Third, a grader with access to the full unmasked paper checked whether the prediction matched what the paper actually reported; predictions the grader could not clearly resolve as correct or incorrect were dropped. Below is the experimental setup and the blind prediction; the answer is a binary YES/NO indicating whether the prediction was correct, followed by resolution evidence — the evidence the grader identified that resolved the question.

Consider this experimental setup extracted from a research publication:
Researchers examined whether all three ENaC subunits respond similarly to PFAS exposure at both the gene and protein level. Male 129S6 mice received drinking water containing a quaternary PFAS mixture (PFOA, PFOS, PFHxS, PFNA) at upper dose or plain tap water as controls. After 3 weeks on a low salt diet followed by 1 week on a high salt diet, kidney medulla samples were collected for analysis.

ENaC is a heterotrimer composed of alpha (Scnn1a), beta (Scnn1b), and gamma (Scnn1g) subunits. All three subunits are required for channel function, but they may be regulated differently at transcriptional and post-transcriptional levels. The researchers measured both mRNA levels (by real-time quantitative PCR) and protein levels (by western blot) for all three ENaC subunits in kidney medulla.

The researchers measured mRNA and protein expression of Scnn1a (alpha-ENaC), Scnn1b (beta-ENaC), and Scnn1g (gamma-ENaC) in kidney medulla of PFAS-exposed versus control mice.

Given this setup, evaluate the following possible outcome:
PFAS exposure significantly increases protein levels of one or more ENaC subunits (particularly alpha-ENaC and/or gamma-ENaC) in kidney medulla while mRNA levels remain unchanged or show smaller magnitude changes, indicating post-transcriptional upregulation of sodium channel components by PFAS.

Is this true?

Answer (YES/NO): NO